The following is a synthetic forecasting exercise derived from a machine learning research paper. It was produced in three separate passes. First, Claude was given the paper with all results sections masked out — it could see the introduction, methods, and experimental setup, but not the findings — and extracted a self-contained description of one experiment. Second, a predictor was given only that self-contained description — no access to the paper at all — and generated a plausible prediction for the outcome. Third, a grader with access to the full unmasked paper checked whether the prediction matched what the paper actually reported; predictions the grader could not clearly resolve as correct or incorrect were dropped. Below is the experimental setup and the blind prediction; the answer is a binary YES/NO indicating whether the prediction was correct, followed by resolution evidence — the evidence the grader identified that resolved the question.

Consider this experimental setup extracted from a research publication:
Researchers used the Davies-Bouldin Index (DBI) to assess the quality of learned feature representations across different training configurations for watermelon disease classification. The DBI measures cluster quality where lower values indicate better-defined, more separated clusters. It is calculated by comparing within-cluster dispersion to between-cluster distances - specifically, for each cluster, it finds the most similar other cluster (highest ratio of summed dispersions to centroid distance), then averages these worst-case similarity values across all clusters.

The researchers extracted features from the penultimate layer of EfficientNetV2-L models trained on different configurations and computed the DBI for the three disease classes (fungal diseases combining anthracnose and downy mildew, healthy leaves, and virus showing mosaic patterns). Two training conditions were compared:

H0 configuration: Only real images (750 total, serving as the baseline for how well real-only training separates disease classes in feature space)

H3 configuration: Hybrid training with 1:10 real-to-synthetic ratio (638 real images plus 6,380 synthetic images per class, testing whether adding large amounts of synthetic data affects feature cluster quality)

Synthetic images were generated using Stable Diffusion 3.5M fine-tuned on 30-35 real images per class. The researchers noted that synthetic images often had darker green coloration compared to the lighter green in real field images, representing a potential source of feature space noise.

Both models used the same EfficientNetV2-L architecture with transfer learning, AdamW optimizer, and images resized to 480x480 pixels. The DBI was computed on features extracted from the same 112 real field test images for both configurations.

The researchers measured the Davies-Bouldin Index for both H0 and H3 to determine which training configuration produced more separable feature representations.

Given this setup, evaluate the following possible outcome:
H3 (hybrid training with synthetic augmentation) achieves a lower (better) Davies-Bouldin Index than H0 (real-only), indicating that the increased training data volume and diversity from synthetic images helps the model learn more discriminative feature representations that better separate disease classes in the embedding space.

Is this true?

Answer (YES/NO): YES